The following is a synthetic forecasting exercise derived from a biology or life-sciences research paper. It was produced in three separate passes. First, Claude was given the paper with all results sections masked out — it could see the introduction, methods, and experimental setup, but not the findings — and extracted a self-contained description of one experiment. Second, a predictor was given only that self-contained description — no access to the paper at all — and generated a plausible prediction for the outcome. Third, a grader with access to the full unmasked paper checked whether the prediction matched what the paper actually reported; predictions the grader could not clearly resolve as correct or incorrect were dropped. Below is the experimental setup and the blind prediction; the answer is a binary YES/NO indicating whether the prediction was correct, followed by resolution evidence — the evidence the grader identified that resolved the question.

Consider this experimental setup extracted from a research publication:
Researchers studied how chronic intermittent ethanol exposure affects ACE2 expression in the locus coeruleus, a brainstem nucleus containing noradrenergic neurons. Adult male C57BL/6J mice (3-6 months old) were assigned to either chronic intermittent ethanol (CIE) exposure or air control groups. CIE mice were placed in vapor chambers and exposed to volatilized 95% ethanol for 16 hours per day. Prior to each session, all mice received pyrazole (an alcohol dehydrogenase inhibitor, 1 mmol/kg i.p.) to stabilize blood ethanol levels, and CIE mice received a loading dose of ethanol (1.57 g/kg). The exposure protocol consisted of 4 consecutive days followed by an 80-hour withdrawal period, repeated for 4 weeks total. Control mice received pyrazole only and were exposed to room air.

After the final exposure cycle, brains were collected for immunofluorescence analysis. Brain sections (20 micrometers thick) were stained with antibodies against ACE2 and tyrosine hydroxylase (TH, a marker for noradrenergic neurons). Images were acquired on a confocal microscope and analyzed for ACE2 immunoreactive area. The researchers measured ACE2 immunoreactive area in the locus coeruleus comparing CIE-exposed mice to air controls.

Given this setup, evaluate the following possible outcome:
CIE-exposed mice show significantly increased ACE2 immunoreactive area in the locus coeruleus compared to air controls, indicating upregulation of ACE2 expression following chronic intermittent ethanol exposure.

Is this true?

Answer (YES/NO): YES